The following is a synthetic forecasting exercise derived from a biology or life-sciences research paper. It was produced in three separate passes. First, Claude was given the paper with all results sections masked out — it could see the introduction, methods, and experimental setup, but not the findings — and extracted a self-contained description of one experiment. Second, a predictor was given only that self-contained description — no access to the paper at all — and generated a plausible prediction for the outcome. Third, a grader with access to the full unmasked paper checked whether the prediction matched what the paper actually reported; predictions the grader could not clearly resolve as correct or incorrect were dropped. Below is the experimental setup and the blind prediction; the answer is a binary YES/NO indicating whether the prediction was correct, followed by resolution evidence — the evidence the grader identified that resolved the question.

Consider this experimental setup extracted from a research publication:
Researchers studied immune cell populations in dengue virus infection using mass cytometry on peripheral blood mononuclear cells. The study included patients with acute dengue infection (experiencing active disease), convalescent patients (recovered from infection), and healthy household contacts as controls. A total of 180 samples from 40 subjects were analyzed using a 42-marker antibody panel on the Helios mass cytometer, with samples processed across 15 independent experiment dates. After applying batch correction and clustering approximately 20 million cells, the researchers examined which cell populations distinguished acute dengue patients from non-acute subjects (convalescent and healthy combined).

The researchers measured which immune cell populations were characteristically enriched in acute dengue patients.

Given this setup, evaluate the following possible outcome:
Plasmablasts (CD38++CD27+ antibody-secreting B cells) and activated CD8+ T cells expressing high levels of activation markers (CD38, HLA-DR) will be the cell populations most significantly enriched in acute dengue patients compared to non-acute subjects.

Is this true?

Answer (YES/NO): NO